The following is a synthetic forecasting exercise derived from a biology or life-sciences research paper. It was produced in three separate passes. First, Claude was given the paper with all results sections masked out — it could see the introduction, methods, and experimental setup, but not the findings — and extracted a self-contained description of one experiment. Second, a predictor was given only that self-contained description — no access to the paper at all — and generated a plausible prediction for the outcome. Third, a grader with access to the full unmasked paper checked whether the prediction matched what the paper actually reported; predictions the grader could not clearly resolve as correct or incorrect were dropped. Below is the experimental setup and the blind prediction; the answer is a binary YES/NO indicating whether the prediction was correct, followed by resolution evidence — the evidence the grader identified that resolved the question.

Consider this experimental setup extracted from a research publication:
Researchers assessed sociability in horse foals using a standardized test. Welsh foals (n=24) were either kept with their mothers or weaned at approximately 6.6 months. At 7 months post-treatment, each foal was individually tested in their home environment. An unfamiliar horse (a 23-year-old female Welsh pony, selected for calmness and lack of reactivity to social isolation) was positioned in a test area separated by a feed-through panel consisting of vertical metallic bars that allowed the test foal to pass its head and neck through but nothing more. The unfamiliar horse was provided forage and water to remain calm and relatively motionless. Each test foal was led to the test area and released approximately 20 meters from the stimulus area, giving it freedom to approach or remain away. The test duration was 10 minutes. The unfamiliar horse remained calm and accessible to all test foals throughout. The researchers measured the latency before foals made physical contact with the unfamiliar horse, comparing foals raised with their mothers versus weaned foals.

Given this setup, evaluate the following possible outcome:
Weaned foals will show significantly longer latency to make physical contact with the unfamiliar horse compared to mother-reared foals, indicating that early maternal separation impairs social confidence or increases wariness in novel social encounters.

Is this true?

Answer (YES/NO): YES